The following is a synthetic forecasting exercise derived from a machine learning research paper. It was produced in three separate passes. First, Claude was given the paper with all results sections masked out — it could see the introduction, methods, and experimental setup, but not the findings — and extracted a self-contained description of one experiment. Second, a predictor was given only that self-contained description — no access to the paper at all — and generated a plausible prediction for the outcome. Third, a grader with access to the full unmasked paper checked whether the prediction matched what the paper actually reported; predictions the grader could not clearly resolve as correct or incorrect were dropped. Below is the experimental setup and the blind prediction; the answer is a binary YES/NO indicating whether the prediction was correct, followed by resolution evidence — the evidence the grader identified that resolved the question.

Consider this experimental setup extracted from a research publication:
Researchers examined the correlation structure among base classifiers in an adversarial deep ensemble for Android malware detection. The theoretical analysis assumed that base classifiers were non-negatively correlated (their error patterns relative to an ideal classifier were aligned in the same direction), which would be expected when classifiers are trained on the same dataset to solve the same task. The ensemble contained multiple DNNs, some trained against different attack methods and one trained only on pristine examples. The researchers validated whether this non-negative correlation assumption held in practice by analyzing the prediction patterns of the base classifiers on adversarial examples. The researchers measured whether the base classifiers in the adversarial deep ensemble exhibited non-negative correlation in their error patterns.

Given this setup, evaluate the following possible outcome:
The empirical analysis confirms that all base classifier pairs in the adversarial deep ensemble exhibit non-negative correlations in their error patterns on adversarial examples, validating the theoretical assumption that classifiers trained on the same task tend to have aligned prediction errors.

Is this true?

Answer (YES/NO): NO